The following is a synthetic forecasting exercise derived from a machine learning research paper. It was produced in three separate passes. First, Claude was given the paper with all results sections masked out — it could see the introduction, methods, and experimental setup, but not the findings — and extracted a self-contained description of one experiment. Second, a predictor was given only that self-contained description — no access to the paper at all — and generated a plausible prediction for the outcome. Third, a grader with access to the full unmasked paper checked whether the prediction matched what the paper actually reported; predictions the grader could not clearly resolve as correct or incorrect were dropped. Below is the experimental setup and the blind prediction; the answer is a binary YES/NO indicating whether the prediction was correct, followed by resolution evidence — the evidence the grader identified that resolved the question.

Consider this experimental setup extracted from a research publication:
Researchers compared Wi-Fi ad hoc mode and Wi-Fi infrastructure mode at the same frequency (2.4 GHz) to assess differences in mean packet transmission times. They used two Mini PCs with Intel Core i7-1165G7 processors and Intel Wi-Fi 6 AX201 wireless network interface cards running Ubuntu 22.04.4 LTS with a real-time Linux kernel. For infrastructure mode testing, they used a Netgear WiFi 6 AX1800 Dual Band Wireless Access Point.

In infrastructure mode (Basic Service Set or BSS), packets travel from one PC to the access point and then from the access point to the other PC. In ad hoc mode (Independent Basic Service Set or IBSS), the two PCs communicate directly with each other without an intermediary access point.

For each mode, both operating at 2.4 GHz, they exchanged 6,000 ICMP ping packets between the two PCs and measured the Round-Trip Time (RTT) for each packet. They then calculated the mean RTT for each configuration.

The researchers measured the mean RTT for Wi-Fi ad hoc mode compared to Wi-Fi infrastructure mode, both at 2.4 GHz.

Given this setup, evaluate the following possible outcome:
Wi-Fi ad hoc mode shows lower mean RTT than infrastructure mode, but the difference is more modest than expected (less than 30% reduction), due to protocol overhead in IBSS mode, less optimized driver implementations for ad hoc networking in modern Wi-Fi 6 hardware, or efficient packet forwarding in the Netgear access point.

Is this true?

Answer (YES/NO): NO